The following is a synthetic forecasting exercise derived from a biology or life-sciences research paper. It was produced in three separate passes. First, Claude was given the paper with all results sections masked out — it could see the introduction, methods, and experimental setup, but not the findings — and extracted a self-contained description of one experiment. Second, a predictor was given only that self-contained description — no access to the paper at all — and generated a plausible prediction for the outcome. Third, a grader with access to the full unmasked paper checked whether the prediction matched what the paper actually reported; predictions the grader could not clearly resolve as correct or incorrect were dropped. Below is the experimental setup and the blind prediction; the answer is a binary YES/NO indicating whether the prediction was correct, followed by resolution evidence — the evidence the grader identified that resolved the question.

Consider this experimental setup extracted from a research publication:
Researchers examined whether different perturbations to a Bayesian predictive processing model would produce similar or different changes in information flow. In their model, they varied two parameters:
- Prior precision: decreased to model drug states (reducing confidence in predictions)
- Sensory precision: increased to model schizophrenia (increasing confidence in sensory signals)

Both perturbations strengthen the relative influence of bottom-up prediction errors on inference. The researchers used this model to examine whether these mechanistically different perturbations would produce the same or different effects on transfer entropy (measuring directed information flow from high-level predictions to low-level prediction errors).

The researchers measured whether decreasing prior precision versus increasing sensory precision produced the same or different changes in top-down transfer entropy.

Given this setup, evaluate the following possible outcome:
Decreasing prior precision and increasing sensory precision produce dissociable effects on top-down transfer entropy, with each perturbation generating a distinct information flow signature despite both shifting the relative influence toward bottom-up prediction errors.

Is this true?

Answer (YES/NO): YES